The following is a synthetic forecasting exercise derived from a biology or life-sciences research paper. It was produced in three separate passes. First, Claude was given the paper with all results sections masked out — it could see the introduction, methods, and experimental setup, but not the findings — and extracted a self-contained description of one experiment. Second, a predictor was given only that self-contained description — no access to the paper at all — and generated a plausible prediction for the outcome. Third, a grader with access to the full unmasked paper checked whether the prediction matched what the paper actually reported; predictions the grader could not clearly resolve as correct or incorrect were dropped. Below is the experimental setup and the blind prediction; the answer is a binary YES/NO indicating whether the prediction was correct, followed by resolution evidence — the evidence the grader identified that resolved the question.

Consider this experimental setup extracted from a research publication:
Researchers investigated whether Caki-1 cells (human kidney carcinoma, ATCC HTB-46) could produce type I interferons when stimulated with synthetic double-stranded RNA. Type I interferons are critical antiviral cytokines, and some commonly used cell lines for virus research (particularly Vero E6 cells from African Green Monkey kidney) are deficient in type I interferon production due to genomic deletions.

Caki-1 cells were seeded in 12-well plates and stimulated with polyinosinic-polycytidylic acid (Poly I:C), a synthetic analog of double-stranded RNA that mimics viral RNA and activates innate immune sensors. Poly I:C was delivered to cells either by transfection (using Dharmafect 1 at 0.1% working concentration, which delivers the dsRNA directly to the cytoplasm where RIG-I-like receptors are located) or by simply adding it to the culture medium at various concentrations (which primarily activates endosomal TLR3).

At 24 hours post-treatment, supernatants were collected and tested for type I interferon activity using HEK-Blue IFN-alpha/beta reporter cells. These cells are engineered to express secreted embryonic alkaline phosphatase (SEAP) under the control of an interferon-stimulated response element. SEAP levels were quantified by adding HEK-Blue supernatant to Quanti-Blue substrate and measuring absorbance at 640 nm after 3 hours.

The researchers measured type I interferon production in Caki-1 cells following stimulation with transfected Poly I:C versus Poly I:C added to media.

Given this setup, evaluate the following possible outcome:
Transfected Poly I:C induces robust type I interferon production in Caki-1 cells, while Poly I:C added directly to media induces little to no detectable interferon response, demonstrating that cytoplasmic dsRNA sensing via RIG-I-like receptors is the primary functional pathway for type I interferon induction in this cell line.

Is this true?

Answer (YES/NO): YES